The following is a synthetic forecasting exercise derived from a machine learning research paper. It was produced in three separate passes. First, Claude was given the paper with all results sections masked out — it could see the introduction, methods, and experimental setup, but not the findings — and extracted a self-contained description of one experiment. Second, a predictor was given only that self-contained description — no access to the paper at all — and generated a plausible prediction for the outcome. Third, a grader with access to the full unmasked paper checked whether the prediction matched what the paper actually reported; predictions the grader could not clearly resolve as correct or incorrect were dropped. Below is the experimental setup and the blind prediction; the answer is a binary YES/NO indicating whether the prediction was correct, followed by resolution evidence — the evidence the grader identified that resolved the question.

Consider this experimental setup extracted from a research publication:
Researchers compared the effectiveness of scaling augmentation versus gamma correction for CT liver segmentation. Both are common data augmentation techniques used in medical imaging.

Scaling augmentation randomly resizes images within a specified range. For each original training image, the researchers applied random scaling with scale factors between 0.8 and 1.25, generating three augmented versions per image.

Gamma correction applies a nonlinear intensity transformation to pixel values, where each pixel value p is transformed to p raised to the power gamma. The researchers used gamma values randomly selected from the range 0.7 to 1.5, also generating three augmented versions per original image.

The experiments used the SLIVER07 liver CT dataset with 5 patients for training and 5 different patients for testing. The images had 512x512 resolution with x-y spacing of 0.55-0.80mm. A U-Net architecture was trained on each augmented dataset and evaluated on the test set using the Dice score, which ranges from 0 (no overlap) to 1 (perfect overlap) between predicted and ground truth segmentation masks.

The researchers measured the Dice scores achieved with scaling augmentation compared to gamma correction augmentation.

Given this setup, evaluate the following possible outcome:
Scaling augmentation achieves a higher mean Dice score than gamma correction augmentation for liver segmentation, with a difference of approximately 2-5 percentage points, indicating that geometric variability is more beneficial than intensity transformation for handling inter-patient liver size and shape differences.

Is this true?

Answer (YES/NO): NO